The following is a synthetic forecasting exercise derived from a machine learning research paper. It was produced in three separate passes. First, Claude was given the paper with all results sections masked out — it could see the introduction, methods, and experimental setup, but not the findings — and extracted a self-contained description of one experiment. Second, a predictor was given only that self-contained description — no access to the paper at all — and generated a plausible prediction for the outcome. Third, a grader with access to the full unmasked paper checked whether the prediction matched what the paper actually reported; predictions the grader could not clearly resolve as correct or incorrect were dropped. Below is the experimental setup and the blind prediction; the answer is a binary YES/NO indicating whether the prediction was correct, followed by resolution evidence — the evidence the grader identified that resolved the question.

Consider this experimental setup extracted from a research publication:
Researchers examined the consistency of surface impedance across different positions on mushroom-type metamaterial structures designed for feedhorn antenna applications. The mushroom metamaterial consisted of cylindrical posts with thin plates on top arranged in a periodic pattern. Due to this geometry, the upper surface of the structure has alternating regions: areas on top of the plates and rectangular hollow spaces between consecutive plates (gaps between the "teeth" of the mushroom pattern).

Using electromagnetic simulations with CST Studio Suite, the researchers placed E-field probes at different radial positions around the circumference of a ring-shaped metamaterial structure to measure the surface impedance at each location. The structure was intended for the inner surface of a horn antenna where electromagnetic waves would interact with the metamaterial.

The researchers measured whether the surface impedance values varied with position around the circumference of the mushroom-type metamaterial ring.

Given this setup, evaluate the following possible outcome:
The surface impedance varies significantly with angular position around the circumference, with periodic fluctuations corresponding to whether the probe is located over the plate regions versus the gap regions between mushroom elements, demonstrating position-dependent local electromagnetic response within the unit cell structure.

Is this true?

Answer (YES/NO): YES